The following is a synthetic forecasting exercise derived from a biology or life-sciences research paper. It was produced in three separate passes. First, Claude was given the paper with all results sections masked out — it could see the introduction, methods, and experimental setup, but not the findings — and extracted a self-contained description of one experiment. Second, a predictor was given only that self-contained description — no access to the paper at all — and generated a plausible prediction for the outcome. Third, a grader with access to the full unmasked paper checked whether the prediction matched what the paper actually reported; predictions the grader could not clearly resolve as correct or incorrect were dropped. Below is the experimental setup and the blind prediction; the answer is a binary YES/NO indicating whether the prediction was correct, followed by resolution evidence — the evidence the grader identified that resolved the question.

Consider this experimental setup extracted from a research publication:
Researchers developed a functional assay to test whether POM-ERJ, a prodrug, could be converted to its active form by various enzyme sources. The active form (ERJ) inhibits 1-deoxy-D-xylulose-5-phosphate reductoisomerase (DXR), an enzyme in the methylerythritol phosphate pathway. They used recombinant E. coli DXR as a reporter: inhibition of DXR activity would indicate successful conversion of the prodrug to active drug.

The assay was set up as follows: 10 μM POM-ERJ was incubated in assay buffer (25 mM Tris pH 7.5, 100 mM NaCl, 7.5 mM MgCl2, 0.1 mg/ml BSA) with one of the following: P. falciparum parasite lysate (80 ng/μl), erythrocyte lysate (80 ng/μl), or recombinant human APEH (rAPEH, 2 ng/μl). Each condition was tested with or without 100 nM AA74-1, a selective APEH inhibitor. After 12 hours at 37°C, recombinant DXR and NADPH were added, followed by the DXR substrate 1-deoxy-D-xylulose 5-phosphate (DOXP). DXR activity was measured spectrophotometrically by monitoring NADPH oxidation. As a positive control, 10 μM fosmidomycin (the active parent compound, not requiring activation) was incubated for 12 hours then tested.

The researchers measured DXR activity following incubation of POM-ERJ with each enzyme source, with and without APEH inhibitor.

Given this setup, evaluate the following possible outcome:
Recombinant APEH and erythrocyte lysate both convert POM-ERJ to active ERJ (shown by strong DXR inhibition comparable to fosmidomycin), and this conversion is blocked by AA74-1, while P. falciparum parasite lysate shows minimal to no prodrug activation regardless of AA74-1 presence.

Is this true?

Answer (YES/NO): NO